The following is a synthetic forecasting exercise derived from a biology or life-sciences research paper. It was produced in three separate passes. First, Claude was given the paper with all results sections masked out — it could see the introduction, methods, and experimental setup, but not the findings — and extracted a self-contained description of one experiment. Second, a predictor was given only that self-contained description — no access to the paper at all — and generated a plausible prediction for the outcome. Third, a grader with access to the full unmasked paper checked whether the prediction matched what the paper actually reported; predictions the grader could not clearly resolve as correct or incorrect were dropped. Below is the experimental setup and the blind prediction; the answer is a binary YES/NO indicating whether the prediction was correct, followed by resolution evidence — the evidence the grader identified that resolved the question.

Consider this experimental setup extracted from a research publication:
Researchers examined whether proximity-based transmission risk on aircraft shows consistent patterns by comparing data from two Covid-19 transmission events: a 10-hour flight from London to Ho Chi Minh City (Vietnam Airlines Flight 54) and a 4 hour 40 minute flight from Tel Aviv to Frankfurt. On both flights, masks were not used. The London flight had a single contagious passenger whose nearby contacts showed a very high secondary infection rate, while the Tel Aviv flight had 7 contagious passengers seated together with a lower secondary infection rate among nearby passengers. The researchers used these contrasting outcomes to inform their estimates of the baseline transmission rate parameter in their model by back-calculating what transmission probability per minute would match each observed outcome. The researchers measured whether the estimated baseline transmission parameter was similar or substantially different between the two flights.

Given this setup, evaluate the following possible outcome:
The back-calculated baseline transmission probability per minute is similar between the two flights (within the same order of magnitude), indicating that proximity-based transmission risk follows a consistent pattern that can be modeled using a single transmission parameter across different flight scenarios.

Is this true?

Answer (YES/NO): NO